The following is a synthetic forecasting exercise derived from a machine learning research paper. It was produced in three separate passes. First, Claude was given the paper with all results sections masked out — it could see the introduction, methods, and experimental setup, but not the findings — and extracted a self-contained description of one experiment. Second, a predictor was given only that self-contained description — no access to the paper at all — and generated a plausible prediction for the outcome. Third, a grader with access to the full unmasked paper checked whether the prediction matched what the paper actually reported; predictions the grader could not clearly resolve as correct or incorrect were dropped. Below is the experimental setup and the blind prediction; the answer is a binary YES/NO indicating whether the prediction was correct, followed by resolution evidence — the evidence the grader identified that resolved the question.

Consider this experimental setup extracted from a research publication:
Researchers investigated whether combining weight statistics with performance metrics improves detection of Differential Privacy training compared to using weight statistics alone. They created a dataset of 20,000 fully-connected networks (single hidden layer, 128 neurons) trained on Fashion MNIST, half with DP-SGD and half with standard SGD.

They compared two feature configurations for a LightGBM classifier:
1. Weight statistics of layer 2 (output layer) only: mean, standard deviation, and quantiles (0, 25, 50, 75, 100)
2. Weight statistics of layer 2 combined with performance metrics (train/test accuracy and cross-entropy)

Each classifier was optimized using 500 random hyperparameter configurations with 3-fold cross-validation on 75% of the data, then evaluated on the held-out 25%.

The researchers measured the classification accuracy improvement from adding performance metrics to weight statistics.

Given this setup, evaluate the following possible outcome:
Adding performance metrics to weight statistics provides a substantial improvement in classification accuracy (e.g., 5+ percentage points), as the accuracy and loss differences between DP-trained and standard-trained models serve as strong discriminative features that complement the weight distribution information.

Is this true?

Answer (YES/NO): NO